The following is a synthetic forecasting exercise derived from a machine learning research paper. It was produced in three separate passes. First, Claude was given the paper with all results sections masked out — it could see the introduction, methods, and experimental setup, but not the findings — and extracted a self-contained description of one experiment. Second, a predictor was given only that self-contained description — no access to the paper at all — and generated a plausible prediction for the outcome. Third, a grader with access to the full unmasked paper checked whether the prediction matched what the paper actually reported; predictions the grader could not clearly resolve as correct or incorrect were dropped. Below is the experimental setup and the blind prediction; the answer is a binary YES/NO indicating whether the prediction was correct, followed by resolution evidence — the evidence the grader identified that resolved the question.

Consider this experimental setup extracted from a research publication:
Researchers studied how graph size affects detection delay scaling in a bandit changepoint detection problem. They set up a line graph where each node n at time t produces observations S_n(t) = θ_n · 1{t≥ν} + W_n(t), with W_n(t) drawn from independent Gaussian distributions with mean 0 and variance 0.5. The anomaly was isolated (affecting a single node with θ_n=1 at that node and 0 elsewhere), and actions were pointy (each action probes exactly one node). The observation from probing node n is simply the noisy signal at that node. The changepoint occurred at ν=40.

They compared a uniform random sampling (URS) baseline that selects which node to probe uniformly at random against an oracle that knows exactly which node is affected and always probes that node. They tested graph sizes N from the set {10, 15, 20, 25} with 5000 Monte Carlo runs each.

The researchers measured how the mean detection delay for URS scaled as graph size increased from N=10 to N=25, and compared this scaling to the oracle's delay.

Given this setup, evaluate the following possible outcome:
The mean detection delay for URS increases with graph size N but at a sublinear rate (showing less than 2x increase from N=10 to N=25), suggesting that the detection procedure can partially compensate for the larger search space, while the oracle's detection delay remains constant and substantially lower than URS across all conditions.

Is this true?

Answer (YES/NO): NO